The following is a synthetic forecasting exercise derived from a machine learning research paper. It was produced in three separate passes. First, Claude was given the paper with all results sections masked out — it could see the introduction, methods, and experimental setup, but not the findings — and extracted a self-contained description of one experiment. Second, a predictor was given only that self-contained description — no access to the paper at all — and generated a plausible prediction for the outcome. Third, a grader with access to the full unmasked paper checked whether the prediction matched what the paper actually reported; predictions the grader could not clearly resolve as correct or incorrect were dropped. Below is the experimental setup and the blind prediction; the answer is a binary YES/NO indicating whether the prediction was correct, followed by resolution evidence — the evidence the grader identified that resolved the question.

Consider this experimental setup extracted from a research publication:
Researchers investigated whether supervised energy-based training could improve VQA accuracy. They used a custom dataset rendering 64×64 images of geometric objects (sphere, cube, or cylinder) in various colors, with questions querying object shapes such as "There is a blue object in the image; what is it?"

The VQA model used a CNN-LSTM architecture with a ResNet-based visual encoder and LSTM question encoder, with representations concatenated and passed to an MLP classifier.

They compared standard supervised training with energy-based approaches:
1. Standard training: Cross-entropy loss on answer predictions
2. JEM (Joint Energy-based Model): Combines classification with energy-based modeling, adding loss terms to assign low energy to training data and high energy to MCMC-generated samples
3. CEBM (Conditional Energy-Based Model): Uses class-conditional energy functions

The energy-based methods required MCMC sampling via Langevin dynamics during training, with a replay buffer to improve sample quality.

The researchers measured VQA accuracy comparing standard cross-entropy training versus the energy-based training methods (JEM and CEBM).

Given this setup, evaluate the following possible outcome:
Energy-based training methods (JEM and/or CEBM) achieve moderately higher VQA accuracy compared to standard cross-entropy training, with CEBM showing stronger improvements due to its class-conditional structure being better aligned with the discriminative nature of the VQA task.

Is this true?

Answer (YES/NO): NO